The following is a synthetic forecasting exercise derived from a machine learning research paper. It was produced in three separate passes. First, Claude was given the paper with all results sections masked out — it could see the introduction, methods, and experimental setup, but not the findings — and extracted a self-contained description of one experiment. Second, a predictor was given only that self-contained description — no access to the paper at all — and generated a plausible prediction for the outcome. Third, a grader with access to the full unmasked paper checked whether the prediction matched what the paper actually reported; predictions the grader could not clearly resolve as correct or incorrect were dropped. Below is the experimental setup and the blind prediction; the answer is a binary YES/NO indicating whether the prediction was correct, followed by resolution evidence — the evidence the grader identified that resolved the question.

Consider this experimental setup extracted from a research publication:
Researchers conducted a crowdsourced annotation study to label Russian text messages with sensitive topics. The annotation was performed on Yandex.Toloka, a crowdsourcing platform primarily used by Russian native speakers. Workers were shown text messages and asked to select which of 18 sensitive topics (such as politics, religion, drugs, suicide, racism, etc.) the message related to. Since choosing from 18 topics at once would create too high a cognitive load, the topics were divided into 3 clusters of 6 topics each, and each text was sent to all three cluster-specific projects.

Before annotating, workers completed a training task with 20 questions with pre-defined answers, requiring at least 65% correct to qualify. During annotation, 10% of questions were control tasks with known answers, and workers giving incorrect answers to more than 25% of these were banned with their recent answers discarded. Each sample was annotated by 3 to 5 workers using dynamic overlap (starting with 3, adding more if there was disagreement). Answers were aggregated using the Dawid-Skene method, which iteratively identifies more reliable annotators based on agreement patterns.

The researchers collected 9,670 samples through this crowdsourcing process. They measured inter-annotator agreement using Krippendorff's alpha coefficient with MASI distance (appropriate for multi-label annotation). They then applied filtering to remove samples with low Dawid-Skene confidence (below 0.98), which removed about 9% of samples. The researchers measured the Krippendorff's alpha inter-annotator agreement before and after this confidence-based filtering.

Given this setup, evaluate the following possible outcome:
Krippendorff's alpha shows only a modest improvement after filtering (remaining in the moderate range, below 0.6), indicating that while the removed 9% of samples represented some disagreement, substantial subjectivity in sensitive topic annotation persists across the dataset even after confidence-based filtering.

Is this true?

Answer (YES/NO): NO